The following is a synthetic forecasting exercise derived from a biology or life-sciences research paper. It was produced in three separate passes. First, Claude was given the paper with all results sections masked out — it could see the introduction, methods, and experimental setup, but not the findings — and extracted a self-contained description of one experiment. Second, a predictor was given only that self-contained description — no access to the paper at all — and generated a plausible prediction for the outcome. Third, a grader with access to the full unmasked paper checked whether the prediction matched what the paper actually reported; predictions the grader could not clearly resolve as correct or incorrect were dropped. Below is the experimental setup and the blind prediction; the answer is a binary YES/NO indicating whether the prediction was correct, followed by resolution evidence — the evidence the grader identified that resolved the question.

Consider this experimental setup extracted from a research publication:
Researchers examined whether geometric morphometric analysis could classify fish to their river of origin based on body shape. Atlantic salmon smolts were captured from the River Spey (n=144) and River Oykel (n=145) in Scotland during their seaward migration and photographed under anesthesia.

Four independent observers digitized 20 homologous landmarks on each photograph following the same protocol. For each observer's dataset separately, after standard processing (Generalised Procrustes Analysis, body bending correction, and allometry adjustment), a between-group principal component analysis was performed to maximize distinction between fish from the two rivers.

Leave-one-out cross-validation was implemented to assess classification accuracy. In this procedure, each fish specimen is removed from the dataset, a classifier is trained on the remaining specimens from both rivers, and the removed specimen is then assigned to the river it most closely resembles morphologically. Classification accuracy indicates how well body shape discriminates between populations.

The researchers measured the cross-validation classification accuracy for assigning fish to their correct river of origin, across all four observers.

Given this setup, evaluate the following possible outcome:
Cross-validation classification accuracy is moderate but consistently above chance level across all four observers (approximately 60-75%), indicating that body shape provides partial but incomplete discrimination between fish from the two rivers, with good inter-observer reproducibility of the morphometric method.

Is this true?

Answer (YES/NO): YES